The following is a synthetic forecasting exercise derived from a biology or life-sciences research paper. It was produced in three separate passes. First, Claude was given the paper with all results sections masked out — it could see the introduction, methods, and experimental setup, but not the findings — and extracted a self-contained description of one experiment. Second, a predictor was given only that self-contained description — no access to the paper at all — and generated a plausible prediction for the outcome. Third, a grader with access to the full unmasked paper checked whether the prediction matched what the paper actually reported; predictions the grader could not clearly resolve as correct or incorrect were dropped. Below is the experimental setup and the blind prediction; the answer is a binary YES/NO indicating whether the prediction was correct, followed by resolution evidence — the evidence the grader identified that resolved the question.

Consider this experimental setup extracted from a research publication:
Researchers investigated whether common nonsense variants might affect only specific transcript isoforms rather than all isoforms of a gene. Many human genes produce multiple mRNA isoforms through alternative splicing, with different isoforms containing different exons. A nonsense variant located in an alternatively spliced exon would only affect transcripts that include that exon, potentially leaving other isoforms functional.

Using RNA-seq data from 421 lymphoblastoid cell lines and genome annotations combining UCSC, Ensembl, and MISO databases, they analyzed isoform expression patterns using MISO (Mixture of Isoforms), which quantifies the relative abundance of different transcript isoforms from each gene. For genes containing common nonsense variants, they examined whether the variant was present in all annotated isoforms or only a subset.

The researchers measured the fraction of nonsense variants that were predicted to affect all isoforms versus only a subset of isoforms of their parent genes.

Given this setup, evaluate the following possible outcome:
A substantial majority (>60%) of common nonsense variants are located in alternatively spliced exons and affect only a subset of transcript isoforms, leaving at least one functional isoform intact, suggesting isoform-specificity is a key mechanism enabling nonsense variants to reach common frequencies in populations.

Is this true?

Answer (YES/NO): NO